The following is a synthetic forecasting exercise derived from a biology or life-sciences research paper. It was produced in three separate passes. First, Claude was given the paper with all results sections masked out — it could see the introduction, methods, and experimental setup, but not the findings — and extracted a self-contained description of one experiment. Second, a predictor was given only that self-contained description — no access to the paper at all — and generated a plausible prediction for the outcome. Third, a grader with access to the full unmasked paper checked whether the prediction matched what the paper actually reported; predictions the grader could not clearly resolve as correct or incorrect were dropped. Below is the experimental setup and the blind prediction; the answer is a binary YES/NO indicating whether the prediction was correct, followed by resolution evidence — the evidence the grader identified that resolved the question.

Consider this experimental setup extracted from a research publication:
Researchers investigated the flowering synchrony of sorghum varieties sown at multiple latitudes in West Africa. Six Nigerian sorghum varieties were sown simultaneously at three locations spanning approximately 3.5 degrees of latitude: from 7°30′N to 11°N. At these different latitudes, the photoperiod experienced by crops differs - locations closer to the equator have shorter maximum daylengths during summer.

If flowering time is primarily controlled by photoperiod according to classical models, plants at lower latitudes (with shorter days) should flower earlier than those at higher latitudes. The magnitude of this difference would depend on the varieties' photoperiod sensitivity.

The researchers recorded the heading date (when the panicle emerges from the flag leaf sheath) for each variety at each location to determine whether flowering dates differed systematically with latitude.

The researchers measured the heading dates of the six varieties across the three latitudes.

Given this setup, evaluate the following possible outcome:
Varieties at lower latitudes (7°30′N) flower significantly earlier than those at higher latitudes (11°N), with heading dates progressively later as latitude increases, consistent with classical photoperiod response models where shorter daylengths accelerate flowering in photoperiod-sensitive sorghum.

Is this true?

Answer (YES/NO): NO